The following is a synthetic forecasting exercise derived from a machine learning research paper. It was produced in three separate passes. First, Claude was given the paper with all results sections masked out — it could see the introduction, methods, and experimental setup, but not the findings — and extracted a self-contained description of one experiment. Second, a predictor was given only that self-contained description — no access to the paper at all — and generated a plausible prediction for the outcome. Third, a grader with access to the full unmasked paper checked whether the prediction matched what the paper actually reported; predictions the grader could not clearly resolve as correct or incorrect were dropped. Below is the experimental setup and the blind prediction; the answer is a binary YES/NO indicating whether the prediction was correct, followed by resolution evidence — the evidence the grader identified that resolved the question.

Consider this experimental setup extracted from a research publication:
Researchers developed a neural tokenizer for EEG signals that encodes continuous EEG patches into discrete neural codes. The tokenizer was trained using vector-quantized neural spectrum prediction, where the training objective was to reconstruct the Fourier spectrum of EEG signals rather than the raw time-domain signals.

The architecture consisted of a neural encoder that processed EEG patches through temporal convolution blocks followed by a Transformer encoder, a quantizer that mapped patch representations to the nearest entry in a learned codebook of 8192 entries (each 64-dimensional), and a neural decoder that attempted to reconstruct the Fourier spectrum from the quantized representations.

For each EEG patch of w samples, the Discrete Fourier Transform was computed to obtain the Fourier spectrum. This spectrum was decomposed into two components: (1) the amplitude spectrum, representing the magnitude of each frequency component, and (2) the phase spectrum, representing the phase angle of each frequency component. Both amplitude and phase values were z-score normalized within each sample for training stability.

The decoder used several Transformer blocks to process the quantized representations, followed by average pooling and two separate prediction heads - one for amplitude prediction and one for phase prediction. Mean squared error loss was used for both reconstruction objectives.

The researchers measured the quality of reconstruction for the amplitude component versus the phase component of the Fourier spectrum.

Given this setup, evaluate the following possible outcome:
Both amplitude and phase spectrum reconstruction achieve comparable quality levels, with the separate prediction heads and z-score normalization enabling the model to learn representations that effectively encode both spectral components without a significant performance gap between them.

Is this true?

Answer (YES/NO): NO